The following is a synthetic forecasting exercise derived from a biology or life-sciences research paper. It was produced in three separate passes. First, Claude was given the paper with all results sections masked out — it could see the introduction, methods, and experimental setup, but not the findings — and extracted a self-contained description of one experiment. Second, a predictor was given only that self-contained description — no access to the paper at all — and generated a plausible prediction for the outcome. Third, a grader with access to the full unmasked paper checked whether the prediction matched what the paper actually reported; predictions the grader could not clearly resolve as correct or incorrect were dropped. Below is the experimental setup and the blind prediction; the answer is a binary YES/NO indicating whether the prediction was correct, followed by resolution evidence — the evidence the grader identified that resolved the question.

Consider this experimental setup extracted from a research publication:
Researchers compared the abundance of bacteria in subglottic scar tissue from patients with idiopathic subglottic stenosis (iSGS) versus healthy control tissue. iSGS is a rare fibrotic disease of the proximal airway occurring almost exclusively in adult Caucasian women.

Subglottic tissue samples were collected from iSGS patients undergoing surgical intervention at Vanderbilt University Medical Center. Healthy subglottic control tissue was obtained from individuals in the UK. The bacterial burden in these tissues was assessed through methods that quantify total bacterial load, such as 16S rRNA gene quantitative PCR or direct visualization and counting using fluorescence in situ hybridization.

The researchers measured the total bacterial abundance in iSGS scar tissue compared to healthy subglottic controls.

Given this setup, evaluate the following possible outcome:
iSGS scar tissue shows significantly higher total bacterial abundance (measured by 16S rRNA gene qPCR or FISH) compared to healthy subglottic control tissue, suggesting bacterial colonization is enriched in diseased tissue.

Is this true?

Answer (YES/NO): NO